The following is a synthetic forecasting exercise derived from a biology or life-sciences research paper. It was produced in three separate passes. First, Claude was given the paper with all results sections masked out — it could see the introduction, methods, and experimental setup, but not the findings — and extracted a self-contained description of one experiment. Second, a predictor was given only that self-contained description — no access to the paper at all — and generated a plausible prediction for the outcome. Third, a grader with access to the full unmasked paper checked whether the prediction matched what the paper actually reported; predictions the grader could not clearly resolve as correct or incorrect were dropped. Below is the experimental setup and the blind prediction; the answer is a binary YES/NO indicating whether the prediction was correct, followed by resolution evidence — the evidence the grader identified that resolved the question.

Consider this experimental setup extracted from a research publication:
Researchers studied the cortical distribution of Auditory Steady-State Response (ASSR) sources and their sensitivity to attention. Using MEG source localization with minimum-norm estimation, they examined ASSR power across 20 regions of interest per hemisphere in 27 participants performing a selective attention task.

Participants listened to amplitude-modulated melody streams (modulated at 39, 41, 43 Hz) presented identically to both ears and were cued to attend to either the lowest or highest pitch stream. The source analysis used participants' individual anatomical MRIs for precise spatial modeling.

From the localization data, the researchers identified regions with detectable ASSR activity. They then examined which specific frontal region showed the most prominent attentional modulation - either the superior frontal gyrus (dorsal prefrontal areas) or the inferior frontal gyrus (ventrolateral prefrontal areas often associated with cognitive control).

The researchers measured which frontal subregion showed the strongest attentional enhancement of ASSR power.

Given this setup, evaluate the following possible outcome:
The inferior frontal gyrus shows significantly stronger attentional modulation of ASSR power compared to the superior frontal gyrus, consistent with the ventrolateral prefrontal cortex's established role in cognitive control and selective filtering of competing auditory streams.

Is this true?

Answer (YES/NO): NO